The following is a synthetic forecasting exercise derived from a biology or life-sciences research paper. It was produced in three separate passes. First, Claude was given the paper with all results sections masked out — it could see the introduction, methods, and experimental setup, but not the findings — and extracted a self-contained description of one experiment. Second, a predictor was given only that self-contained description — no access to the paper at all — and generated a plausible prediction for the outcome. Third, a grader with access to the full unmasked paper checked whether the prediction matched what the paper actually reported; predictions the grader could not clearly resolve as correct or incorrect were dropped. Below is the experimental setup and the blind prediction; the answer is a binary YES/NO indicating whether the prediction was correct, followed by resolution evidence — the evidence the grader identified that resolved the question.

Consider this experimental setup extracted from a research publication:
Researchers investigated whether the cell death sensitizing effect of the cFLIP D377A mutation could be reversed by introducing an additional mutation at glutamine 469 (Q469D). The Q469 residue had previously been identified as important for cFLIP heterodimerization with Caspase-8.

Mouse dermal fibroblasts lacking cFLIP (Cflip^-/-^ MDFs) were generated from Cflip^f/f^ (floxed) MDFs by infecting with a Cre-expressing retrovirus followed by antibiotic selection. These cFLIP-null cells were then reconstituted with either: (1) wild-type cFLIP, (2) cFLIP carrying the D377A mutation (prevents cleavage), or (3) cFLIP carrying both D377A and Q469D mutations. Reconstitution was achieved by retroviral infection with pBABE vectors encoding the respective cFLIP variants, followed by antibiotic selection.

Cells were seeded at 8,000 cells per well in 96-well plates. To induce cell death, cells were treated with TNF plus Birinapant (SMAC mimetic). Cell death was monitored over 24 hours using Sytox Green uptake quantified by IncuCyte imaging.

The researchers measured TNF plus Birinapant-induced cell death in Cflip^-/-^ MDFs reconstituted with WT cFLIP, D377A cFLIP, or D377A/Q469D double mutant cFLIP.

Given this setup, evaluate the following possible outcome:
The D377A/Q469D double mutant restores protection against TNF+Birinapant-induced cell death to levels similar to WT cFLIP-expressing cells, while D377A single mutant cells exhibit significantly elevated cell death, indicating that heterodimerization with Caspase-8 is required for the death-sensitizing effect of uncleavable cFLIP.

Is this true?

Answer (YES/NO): YES